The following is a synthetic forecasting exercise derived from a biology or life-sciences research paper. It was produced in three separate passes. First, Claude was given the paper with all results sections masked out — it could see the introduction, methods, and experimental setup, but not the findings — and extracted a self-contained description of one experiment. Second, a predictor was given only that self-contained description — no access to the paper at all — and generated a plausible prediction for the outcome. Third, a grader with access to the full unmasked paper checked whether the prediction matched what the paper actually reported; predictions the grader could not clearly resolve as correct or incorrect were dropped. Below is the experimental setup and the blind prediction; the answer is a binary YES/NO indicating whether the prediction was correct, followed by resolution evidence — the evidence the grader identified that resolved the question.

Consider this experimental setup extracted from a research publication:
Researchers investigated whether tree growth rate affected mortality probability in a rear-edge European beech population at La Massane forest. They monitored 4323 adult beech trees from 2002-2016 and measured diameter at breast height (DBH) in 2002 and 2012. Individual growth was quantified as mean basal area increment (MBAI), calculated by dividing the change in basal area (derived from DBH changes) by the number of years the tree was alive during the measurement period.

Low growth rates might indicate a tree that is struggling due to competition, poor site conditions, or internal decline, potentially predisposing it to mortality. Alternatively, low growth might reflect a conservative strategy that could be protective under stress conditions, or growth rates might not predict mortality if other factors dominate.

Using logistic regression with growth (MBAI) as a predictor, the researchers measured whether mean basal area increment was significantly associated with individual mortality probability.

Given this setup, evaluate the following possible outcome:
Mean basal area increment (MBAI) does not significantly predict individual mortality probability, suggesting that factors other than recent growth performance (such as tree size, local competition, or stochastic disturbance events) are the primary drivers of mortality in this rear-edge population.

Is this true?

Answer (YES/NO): NO